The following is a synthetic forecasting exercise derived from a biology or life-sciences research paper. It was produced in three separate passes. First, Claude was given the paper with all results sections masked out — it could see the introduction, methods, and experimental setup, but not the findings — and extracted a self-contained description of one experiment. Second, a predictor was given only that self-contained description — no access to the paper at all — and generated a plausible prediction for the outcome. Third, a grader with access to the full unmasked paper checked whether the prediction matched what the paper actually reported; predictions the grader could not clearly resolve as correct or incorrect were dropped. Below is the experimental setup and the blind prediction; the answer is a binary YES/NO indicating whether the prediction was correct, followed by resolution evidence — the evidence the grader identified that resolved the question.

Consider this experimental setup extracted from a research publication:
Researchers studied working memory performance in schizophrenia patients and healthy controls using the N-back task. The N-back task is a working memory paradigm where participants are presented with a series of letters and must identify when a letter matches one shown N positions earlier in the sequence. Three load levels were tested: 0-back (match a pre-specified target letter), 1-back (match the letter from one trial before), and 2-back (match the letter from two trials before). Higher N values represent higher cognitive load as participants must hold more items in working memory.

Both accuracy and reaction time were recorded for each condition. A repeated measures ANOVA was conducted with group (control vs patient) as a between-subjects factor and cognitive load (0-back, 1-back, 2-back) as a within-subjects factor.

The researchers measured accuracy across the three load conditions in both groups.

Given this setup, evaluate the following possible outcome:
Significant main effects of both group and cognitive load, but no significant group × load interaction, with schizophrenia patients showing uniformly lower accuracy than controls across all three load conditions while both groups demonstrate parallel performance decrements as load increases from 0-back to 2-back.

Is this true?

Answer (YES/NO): NO